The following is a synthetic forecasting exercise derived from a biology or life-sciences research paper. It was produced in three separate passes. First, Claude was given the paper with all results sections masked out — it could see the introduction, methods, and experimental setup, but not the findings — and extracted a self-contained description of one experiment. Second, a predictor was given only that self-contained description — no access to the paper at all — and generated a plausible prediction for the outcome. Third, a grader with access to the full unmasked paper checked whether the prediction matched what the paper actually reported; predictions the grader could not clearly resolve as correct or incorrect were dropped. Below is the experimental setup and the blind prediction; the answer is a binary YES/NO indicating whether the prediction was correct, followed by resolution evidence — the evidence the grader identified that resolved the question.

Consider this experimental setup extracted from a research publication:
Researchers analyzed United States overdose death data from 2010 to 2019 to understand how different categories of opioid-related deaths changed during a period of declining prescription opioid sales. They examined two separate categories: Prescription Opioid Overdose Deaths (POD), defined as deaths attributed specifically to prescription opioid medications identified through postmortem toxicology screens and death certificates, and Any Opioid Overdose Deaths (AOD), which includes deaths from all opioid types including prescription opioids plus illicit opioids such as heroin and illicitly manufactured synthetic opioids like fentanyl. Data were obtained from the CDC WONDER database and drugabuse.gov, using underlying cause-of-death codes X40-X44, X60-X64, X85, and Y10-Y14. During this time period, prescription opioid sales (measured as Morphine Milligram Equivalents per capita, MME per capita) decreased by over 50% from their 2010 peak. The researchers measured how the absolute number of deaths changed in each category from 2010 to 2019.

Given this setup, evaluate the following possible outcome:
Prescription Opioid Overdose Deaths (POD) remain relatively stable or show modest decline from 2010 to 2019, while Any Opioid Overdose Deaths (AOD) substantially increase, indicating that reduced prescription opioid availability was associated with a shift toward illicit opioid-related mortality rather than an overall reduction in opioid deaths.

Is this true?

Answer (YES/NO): YES